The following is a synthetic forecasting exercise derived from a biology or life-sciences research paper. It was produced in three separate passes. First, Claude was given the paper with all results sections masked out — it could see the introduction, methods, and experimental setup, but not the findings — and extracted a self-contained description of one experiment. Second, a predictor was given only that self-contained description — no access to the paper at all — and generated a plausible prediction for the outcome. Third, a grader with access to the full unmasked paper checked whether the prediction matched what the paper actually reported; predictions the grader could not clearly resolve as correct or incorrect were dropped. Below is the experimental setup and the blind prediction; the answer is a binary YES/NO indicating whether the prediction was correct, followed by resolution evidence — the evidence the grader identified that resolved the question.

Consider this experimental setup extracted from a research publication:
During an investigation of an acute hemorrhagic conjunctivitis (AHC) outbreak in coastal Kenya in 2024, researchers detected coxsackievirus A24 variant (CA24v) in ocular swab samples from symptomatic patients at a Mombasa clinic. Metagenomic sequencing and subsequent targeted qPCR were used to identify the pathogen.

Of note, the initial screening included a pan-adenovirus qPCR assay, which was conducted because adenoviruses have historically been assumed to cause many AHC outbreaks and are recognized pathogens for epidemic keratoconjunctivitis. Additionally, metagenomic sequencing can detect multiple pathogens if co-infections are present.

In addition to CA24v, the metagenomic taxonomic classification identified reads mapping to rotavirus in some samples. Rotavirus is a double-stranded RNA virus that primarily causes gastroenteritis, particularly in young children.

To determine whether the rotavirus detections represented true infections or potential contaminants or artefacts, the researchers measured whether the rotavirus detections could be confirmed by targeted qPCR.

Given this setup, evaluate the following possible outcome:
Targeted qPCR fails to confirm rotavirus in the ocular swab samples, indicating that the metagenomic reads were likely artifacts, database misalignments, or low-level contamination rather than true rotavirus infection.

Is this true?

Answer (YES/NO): YES